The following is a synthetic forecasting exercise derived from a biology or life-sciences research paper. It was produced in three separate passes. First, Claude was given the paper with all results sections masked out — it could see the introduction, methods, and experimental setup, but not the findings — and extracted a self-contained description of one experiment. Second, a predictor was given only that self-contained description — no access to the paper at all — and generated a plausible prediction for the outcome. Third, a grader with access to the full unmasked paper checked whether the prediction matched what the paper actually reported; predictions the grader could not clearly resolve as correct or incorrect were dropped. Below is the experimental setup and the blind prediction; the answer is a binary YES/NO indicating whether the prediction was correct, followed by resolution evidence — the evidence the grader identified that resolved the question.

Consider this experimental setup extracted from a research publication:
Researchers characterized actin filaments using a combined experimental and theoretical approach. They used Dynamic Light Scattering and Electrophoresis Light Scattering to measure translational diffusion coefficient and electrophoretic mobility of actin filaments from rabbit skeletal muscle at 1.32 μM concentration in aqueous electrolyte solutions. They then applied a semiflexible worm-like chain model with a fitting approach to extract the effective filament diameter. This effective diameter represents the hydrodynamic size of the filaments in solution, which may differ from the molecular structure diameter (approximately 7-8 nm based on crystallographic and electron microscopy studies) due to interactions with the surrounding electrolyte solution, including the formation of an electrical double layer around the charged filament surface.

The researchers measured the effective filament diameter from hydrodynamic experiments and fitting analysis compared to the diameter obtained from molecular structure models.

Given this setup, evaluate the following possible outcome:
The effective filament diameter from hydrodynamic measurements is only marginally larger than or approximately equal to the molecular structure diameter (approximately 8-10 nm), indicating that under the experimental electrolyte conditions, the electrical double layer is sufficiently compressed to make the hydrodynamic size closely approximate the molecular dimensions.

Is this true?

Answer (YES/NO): NO